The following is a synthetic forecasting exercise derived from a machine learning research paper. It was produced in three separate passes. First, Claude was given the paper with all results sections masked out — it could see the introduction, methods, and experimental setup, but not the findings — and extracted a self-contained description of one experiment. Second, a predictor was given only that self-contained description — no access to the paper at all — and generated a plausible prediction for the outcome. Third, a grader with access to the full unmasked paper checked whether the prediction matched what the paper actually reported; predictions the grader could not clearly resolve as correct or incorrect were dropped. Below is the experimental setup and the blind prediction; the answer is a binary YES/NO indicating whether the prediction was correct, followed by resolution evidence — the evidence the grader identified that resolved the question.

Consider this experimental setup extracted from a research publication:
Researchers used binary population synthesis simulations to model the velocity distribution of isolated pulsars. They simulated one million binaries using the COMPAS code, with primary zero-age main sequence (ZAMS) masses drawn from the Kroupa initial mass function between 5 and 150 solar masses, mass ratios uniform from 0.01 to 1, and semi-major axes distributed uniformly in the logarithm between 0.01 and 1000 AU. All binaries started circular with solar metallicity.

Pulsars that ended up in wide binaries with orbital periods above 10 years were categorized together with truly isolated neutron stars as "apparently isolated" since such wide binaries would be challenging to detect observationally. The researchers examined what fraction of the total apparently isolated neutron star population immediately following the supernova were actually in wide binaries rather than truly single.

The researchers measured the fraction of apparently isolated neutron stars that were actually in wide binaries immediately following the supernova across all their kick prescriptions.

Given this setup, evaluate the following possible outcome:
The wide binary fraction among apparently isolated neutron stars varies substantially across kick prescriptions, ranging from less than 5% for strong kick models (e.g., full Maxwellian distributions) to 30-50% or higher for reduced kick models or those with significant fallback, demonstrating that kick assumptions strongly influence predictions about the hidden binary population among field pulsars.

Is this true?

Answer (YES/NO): NO